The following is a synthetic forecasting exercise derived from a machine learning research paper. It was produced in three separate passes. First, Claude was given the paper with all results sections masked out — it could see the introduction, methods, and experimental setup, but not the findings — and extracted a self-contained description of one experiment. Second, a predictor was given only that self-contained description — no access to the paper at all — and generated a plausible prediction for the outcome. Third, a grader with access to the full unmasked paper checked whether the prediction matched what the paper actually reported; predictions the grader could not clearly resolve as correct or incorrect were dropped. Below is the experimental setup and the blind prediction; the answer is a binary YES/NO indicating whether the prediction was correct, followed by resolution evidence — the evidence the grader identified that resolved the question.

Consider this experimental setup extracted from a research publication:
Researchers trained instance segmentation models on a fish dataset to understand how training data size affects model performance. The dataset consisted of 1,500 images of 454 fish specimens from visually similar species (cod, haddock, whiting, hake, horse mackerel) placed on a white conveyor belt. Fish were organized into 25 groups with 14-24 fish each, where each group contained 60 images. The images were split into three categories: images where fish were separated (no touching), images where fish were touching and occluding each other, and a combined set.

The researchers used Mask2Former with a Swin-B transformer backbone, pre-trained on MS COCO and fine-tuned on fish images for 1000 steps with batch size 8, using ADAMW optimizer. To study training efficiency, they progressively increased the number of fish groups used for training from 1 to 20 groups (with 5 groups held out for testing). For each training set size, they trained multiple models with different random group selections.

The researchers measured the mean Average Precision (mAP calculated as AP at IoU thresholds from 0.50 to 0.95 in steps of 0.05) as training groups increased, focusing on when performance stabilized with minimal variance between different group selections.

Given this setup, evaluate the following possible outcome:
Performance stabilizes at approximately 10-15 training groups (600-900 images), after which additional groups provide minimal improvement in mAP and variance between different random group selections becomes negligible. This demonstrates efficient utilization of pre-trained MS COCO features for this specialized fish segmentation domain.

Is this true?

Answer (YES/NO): NO